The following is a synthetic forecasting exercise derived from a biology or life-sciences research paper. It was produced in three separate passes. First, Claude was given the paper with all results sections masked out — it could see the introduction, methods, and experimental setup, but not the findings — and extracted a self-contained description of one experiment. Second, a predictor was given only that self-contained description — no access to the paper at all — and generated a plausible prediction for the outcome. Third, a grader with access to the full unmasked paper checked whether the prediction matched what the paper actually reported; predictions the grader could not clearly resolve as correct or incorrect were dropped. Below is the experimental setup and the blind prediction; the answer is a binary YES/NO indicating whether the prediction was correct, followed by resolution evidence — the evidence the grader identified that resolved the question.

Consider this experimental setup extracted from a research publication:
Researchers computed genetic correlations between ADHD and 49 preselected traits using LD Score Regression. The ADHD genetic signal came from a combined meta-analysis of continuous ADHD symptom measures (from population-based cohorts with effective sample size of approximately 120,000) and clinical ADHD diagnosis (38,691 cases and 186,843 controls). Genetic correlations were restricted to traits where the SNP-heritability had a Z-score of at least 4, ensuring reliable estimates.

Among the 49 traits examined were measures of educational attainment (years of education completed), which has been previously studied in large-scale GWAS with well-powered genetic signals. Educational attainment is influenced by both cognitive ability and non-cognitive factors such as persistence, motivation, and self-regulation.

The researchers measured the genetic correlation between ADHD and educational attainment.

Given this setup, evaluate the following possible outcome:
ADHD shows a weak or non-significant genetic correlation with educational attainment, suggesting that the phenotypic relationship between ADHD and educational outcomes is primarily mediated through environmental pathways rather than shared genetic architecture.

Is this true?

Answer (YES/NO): NO